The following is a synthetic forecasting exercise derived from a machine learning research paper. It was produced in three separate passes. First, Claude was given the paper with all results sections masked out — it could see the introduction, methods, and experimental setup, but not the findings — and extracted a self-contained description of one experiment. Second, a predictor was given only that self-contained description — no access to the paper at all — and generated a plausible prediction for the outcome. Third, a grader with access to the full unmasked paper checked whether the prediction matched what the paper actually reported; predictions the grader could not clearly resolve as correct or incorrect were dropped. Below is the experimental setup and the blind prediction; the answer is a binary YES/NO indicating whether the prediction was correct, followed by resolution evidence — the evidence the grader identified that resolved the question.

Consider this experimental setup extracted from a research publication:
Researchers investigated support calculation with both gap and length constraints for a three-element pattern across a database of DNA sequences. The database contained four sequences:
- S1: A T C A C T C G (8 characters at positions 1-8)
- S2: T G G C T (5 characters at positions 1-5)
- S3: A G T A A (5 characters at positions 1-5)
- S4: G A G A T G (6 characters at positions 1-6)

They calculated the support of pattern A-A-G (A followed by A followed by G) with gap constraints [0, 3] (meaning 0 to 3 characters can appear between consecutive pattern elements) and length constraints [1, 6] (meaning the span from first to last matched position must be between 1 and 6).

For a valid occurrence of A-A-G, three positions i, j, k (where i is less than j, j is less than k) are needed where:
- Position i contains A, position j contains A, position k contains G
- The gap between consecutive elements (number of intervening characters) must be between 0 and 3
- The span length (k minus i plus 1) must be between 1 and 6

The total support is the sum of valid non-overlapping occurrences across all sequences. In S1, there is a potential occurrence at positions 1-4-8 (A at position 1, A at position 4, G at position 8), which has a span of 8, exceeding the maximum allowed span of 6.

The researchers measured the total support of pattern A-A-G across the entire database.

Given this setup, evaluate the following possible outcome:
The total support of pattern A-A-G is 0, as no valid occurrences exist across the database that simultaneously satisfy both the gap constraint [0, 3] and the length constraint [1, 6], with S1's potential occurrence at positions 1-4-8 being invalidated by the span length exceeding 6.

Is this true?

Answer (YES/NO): NO